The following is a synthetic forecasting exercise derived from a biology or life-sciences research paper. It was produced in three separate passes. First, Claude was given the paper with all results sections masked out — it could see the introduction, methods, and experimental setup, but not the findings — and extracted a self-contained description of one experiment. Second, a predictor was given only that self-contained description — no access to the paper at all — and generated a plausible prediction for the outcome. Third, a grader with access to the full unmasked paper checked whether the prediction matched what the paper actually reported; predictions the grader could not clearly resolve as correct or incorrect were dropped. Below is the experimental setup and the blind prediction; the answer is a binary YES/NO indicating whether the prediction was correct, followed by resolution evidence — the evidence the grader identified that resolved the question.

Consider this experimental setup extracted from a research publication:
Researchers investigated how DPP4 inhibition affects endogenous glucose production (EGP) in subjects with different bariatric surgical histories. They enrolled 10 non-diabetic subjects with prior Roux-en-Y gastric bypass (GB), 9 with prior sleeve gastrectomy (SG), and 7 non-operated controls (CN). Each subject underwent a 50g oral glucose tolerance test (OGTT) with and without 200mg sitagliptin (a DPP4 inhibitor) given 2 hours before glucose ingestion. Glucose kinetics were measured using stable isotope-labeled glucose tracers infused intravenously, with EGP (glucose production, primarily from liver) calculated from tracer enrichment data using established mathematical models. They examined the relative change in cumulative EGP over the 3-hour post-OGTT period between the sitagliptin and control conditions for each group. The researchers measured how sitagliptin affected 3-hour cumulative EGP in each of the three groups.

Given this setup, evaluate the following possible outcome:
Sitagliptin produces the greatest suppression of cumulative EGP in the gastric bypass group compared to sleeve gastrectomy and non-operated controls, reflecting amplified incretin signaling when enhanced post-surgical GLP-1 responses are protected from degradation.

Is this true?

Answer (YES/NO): NO